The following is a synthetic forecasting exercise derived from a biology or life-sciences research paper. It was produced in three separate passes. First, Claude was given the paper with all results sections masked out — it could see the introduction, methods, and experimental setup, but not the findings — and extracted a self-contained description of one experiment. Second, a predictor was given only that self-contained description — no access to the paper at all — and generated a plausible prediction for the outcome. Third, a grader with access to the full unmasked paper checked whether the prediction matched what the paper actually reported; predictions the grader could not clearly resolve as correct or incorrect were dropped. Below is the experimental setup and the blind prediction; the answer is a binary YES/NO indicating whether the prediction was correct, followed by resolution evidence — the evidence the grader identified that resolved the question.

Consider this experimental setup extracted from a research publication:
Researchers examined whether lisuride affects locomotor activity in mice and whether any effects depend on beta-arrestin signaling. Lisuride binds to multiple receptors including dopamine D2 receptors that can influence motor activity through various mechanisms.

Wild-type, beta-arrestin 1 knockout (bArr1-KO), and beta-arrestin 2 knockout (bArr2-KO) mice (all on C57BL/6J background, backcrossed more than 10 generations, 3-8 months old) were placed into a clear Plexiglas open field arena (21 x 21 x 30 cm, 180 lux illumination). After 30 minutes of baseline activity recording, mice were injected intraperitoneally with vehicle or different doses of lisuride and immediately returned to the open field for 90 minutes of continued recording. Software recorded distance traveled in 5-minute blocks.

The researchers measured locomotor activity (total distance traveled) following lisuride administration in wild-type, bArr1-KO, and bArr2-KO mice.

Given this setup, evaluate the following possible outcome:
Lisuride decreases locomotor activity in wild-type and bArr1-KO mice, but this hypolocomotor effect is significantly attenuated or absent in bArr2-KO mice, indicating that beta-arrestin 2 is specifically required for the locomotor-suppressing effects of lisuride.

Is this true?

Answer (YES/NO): NO